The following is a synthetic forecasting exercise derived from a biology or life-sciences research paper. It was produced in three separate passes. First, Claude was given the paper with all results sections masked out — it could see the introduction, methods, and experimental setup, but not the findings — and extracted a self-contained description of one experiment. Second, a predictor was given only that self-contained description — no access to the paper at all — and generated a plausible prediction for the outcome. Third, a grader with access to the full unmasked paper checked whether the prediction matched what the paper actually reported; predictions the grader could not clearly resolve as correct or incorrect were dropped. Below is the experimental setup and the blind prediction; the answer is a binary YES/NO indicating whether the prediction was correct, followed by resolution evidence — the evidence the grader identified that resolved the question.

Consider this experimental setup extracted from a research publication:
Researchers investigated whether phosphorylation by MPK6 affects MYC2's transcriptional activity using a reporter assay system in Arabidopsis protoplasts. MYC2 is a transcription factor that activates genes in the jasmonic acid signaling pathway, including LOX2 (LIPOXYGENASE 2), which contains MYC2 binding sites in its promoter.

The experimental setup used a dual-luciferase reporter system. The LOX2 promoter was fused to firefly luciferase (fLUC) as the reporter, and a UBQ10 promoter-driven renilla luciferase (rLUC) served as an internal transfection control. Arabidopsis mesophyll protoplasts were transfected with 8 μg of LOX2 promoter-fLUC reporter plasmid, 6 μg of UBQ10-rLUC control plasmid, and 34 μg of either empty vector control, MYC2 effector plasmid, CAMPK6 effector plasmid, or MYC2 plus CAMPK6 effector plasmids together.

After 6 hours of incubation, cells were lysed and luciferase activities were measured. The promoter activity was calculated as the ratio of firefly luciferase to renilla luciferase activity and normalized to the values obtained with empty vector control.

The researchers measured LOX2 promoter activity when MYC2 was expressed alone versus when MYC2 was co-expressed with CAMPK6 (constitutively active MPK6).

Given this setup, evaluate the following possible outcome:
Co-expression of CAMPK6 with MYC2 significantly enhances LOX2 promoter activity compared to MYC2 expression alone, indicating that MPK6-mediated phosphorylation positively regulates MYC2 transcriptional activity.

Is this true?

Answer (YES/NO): NO